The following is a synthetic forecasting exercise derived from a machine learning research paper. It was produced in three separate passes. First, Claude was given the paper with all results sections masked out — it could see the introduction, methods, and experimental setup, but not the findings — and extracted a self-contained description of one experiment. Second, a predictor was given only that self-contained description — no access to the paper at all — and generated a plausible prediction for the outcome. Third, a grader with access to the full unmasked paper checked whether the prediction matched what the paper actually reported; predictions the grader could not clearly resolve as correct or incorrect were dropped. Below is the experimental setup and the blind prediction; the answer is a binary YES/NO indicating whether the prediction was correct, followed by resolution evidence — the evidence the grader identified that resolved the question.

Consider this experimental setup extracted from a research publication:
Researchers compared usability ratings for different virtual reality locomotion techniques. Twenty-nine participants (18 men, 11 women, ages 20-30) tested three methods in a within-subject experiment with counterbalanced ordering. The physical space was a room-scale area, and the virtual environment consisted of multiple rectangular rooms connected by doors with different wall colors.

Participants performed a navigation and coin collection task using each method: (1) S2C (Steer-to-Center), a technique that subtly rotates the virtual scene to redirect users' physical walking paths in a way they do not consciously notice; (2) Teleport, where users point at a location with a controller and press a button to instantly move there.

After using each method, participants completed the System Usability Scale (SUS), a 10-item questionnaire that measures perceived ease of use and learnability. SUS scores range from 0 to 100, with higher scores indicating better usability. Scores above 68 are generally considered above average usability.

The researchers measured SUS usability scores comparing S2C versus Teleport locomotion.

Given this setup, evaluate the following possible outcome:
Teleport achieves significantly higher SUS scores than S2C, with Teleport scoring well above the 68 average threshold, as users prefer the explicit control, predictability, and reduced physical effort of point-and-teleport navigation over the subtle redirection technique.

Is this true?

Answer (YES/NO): NO